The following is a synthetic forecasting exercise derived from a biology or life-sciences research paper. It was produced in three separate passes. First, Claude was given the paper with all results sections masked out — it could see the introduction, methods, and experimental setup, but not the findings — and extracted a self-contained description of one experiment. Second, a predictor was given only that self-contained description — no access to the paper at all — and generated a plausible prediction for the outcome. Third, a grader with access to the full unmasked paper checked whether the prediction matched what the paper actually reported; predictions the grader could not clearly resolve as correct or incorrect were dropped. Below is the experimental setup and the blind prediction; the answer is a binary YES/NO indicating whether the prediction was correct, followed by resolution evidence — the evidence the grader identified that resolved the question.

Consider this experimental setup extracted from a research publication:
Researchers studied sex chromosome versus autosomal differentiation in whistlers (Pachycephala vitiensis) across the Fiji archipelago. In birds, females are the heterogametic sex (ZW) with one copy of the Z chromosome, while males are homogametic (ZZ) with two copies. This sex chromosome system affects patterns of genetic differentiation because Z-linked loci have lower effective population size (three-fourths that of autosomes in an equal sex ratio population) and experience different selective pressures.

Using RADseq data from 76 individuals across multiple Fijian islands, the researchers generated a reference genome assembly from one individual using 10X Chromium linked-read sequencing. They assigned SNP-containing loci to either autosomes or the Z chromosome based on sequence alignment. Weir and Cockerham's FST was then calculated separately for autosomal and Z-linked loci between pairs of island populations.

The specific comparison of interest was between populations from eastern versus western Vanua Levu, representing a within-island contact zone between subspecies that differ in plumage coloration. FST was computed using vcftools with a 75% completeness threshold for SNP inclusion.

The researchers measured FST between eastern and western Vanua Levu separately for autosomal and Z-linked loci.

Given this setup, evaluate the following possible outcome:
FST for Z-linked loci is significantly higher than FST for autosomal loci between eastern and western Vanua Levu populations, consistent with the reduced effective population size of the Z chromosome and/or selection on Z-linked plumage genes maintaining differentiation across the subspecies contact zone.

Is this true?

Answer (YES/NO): YES